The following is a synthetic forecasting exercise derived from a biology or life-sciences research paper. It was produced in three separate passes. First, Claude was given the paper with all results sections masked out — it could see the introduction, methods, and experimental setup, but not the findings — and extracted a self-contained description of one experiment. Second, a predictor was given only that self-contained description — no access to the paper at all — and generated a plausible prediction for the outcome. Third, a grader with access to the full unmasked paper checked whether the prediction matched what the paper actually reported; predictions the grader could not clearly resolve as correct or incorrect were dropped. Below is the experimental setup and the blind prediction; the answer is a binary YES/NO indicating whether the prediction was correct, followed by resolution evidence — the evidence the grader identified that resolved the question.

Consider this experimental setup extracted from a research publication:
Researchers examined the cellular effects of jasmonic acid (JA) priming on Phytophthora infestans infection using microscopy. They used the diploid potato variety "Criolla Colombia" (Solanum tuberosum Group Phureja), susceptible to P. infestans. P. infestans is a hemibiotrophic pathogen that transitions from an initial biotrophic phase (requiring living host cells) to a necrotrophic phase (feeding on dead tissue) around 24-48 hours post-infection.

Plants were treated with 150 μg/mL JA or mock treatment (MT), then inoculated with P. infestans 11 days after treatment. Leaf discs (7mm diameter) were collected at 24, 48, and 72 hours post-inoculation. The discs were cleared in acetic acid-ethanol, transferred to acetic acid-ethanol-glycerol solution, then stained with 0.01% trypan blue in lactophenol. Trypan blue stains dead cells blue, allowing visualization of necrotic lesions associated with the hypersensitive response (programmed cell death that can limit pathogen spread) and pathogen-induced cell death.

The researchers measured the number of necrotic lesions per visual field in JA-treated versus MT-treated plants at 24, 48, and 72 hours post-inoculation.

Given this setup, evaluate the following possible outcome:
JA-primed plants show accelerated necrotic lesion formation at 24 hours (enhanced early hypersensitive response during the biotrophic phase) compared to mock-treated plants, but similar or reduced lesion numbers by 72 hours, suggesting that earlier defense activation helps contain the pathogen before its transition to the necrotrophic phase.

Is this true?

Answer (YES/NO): NO